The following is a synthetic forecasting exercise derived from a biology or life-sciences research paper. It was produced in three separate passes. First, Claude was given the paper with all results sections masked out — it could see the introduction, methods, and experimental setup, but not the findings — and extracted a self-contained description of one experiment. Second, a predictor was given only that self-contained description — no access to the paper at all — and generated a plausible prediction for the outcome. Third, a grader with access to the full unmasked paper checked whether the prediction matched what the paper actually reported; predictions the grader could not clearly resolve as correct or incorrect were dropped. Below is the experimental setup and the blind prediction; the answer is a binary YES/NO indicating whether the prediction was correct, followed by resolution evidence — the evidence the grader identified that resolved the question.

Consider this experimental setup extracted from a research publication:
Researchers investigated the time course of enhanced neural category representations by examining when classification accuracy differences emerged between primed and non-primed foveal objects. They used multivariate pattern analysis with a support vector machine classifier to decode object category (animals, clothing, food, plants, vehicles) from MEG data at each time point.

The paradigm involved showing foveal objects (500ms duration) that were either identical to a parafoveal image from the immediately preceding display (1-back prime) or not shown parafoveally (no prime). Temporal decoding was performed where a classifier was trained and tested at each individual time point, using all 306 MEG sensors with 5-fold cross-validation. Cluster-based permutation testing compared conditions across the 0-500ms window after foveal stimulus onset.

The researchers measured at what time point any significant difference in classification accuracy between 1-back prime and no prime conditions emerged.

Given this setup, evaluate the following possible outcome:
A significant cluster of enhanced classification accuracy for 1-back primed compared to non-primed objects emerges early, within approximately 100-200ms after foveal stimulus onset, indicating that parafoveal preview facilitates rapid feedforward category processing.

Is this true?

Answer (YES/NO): NO